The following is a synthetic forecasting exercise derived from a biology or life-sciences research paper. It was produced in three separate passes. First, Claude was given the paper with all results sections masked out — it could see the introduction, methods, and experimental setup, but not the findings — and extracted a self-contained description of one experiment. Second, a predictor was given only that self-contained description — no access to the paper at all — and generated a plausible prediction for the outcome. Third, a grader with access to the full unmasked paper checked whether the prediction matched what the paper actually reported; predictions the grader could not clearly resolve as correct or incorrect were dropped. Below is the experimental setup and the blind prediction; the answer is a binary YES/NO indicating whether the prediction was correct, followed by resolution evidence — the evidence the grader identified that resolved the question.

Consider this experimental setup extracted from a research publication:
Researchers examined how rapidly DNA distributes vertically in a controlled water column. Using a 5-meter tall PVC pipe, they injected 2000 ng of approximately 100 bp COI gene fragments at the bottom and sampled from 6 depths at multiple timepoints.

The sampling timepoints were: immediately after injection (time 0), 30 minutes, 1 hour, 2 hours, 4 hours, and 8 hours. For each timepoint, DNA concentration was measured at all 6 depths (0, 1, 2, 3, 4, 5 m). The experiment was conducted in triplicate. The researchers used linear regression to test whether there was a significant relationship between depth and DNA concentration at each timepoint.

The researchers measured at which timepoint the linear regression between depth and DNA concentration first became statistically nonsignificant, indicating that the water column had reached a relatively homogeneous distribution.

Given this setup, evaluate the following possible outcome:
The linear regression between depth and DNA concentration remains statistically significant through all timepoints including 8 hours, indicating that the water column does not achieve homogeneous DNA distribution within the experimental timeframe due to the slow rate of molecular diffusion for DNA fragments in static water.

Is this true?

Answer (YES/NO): NO